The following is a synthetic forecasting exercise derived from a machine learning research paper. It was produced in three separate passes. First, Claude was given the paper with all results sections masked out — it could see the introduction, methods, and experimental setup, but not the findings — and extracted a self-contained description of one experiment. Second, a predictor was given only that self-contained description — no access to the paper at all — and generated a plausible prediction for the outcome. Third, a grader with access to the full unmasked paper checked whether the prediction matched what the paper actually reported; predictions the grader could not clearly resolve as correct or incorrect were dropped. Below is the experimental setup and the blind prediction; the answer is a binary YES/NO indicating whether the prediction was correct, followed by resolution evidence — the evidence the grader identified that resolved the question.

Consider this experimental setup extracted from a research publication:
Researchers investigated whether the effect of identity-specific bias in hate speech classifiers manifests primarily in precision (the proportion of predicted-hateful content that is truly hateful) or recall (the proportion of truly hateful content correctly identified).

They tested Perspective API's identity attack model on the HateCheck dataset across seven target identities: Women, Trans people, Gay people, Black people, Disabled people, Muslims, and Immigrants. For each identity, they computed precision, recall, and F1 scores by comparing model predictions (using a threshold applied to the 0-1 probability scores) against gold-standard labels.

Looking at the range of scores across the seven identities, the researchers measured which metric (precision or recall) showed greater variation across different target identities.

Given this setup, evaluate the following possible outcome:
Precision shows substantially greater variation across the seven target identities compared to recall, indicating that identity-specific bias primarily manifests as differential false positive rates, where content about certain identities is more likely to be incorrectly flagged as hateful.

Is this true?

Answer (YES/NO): NO